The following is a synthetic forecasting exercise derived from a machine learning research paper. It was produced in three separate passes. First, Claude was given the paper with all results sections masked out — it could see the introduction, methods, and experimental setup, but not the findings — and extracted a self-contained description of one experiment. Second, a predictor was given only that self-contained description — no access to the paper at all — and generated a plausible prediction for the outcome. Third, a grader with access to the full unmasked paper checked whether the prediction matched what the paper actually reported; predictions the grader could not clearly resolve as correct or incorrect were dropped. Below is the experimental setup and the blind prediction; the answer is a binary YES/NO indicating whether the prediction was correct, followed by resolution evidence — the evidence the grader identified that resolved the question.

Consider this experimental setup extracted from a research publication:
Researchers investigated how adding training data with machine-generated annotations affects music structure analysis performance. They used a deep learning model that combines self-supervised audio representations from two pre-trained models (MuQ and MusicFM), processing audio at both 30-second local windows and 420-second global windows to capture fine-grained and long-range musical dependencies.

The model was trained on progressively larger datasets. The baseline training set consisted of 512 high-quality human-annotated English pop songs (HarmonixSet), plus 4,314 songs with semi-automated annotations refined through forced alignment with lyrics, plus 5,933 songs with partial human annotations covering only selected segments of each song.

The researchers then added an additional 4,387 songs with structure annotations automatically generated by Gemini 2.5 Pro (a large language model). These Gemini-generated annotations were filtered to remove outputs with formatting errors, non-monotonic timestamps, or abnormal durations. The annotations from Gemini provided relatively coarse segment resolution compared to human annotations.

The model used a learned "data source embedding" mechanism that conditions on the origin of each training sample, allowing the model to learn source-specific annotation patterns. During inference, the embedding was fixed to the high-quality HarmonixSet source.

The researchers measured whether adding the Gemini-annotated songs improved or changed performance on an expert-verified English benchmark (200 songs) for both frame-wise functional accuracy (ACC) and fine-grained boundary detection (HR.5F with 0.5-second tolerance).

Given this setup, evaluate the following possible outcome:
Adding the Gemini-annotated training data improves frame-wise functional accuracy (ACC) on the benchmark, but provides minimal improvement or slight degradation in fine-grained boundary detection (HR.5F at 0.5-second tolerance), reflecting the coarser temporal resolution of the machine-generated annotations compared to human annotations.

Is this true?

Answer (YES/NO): YES